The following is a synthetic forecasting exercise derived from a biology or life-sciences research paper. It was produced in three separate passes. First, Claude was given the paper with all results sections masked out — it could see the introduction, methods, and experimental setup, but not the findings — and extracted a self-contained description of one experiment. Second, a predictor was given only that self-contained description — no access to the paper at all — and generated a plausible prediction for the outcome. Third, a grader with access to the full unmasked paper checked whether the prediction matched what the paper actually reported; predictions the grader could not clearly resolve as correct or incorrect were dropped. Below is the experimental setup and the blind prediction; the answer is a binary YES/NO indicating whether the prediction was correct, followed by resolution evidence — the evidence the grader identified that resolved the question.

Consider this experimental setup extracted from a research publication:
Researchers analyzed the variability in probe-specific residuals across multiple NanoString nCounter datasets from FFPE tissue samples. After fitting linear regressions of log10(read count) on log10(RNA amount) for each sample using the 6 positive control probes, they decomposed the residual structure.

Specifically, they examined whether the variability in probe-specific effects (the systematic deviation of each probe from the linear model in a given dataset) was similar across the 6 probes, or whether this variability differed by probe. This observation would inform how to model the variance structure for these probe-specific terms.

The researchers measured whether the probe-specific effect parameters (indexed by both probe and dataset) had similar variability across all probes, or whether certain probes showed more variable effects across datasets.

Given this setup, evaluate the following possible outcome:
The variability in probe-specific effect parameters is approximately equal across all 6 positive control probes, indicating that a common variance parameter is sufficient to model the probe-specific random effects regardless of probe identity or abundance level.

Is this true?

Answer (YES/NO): YES